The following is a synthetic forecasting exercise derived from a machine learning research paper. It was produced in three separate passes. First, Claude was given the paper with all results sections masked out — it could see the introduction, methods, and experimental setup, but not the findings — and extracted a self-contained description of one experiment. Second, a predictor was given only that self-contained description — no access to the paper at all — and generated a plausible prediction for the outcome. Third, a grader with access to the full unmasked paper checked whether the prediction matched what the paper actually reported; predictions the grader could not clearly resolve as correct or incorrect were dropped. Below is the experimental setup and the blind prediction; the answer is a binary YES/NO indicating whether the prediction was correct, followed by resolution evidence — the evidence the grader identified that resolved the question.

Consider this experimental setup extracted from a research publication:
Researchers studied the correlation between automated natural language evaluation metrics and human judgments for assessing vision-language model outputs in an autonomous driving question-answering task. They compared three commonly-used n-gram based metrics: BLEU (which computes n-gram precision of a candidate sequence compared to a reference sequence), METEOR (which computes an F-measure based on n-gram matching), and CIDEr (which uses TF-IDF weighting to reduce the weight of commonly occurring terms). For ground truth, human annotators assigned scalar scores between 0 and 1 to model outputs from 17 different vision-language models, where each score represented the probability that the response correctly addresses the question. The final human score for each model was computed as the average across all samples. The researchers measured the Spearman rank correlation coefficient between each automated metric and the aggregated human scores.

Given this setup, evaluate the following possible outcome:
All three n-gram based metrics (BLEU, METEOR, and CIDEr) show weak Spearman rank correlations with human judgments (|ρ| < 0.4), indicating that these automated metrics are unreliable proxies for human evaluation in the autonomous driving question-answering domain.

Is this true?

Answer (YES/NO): NO